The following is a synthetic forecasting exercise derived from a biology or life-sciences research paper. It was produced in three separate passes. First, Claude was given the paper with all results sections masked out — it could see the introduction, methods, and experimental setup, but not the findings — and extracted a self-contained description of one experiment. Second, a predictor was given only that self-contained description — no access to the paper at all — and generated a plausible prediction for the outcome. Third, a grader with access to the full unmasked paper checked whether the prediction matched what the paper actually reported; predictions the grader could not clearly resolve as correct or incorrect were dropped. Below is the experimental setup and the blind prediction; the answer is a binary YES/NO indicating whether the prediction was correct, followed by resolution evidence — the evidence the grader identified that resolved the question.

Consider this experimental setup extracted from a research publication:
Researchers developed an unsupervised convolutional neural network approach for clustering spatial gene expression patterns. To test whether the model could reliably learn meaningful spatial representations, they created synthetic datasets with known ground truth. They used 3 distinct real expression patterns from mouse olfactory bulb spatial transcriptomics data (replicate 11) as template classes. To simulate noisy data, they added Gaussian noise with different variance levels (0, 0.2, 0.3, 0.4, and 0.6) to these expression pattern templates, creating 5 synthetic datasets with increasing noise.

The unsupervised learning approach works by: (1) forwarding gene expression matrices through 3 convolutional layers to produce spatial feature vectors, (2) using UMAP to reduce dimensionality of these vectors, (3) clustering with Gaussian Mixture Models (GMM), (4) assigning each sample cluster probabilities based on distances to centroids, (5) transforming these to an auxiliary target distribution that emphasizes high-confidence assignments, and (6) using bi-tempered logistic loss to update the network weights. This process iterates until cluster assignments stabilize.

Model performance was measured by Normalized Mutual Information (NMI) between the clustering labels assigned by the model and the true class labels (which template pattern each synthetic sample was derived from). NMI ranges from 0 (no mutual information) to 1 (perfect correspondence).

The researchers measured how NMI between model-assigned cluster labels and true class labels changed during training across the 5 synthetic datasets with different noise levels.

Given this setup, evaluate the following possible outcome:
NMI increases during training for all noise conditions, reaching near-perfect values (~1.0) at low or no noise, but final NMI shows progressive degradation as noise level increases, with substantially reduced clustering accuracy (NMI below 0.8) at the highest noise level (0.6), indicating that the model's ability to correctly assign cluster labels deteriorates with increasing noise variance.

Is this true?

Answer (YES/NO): NO